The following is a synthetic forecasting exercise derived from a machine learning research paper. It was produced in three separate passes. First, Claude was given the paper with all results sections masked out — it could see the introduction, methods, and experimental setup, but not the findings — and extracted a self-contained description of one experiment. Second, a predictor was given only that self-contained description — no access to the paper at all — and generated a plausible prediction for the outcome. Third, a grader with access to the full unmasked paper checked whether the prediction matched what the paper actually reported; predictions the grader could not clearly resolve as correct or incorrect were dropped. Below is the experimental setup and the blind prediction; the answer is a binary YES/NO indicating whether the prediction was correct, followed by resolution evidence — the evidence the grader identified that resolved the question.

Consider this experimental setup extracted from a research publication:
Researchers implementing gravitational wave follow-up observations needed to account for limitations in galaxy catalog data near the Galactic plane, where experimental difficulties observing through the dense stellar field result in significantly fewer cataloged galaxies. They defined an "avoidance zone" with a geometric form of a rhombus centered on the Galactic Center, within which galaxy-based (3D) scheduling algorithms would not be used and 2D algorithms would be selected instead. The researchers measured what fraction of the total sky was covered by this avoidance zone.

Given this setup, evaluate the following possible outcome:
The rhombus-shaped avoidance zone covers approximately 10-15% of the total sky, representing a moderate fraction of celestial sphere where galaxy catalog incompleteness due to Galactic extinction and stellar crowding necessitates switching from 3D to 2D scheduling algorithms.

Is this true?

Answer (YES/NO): NO